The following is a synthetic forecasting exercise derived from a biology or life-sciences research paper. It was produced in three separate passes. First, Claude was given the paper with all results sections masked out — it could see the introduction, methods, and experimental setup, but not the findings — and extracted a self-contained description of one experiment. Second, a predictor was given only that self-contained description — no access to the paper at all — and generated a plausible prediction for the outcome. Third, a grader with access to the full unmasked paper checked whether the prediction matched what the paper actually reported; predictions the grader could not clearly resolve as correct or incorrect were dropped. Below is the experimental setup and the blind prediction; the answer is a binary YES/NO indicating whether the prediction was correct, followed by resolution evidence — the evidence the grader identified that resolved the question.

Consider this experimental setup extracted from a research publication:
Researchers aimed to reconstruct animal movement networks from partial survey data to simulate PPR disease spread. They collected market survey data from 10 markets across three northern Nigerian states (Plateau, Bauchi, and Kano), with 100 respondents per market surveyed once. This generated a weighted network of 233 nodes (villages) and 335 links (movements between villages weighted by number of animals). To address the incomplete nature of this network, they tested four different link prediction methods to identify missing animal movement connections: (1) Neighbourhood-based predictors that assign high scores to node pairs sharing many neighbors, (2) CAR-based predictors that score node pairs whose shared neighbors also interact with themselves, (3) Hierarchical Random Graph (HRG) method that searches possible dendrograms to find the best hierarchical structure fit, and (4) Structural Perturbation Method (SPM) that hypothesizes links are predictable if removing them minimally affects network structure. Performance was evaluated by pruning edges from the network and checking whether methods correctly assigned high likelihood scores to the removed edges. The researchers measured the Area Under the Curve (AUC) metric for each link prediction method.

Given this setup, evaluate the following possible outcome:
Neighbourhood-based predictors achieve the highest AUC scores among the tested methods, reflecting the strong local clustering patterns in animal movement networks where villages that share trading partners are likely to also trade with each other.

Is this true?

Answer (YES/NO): NO